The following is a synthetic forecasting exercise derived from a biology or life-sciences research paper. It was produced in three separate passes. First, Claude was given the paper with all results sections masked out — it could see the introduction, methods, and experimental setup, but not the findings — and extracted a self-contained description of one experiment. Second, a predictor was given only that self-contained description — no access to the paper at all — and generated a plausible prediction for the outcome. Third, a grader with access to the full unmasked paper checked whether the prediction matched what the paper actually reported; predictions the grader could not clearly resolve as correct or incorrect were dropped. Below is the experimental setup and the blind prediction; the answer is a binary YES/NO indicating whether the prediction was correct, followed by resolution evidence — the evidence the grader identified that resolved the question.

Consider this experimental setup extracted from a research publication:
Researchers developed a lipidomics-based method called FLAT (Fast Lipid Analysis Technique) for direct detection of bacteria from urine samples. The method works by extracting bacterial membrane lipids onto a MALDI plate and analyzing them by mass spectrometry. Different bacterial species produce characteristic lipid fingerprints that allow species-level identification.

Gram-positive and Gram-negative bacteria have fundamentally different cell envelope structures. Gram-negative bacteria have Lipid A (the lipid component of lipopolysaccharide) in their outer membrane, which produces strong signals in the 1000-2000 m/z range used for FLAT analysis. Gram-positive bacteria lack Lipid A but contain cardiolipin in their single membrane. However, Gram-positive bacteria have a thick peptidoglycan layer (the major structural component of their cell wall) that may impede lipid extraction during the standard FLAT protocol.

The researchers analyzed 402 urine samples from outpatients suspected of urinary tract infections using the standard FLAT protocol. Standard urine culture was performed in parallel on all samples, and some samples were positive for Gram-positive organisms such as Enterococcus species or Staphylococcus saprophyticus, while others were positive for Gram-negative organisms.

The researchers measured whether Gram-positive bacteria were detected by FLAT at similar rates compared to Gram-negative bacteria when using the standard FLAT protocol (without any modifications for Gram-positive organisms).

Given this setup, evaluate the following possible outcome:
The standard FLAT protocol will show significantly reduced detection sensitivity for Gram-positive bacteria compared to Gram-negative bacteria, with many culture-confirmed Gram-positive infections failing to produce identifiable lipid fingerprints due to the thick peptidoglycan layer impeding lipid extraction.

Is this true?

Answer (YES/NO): YES